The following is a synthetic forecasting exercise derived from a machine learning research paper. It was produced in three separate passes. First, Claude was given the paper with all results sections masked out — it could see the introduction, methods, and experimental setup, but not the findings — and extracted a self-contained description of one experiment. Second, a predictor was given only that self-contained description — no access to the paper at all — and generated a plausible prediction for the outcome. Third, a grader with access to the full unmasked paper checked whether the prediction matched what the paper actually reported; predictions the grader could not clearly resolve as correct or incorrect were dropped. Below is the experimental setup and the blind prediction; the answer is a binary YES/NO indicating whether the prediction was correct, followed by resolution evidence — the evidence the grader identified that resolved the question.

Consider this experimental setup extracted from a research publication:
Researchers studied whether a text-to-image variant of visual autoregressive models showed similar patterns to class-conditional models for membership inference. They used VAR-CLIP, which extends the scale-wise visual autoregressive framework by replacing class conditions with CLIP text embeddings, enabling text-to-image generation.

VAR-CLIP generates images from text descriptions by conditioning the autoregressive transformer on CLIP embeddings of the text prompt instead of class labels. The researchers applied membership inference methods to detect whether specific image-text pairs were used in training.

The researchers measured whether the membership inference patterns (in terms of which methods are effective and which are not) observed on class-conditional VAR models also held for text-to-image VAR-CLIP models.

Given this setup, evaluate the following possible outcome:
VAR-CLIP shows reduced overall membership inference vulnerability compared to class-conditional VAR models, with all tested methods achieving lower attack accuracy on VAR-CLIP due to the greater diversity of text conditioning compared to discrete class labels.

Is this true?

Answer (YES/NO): NO